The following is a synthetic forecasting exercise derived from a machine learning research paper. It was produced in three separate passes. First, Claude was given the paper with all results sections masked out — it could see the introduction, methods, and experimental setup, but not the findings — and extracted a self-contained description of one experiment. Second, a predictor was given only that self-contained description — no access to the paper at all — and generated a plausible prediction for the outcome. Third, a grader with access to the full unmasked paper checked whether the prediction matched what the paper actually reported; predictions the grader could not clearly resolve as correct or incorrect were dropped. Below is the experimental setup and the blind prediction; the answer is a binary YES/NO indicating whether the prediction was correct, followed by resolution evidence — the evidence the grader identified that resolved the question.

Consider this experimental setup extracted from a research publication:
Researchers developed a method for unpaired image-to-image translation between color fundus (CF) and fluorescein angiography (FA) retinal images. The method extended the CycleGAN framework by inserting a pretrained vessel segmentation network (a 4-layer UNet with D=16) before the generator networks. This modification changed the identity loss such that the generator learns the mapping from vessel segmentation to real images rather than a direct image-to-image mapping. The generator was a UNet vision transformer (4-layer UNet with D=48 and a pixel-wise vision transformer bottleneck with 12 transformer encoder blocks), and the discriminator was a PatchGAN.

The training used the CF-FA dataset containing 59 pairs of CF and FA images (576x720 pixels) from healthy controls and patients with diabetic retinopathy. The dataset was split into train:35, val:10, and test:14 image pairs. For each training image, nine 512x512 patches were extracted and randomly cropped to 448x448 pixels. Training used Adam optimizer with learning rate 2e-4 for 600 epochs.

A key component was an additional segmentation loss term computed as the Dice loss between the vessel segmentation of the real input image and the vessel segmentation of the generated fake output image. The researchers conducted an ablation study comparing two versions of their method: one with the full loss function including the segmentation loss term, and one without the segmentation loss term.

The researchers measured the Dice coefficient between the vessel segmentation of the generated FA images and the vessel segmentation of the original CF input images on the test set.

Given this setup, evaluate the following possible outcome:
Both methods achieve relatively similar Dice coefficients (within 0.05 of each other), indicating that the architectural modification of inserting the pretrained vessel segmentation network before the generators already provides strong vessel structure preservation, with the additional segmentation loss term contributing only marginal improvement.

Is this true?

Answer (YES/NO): NO